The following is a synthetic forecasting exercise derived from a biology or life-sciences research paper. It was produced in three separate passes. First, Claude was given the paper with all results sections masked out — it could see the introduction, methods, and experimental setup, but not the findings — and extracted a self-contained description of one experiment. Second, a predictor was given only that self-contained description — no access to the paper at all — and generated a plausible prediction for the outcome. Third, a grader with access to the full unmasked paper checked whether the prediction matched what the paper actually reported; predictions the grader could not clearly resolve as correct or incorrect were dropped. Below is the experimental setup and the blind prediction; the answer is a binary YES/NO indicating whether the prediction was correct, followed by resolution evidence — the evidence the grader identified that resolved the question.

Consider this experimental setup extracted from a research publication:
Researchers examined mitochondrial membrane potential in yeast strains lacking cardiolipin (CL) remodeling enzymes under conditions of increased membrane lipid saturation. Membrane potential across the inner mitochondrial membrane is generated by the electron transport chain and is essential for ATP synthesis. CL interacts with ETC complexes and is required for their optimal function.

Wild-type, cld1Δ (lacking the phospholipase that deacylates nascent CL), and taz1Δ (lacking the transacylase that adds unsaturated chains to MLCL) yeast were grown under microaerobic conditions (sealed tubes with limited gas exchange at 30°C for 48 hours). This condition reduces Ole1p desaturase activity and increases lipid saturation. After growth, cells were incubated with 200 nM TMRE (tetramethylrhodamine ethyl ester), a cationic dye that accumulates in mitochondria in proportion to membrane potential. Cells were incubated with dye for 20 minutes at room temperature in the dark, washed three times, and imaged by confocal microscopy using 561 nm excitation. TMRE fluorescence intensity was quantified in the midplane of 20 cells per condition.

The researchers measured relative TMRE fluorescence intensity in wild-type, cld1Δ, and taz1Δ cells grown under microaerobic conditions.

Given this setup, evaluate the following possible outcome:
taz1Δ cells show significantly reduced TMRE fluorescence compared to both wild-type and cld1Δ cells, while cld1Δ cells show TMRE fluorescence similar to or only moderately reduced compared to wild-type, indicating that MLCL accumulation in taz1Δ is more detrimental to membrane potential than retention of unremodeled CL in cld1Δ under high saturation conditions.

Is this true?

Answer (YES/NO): NO